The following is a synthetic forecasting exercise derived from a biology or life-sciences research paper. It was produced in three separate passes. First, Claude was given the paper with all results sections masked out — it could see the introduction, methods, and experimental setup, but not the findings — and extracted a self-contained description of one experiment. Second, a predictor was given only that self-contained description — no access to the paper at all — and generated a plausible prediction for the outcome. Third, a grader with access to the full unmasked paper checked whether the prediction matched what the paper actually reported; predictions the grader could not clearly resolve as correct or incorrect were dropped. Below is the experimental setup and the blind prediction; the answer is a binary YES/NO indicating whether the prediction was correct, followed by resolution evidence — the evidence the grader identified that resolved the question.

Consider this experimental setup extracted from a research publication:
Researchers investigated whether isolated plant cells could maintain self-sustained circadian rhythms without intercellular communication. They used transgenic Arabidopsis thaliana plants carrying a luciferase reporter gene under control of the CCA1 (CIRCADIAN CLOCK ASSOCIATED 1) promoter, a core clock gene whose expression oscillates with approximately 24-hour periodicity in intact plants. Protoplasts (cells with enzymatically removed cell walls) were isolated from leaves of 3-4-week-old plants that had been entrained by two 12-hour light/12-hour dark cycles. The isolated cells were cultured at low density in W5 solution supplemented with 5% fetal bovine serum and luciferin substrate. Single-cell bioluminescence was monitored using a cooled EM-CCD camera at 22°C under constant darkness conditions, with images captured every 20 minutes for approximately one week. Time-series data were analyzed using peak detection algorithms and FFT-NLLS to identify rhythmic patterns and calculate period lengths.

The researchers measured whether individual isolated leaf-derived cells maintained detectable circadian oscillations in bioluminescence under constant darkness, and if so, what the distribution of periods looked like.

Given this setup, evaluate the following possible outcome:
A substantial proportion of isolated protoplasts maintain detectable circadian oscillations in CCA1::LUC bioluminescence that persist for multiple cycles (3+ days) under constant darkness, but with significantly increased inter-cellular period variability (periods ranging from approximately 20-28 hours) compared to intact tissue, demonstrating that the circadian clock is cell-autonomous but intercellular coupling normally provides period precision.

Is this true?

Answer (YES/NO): YES